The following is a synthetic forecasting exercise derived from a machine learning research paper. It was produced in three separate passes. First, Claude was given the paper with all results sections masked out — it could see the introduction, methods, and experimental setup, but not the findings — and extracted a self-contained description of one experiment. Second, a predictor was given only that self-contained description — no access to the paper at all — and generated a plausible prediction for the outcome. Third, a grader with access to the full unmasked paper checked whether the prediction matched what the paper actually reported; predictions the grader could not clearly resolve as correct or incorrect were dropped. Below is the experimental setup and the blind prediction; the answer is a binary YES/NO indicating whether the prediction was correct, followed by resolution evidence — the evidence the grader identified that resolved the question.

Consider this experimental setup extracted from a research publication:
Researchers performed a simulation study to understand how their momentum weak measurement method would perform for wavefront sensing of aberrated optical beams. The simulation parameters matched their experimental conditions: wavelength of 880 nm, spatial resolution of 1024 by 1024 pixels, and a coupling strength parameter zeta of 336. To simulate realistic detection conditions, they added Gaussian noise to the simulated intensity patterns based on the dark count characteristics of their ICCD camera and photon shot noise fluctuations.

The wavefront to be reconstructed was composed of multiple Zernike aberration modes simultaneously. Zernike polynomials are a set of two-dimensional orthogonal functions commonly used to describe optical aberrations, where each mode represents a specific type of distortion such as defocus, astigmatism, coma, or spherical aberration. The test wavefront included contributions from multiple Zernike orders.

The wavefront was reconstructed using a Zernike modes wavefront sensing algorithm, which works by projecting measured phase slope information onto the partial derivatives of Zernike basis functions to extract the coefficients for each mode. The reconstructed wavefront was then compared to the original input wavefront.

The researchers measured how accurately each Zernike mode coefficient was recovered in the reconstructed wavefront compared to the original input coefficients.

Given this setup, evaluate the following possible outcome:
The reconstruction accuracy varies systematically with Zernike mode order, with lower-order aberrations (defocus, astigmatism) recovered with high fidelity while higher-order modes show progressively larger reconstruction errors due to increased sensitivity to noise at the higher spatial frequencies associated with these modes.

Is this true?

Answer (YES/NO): NO